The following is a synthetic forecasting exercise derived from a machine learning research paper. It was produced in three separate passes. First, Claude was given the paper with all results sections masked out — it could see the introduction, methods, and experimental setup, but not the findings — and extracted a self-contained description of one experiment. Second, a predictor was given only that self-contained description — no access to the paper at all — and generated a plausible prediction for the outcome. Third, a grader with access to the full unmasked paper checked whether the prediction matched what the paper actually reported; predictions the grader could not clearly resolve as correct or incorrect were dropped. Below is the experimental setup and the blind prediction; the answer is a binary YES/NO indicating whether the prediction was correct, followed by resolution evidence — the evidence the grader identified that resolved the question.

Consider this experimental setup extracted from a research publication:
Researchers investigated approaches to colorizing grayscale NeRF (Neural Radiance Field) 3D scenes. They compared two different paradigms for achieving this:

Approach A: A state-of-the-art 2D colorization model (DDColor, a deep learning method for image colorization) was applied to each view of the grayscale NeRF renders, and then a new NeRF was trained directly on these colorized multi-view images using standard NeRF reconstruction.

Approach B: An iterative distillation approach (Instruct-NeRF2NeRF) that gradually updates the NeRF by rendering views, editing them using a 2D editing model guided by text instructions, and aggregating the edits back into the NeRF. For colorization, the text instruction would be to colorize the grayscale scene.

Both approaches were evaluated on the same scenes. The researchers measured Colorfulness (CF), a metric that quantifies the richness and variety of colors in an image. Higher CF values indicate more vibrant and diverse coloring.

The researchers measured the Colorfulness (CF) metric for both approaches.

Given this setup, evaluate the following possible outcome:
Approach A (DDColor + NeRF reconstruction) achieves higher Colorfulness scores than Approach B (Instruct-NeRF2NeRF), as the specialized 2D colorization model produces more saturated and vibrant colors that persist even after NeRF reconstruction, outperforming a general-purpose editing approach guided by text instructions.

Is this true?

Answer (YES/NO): NO